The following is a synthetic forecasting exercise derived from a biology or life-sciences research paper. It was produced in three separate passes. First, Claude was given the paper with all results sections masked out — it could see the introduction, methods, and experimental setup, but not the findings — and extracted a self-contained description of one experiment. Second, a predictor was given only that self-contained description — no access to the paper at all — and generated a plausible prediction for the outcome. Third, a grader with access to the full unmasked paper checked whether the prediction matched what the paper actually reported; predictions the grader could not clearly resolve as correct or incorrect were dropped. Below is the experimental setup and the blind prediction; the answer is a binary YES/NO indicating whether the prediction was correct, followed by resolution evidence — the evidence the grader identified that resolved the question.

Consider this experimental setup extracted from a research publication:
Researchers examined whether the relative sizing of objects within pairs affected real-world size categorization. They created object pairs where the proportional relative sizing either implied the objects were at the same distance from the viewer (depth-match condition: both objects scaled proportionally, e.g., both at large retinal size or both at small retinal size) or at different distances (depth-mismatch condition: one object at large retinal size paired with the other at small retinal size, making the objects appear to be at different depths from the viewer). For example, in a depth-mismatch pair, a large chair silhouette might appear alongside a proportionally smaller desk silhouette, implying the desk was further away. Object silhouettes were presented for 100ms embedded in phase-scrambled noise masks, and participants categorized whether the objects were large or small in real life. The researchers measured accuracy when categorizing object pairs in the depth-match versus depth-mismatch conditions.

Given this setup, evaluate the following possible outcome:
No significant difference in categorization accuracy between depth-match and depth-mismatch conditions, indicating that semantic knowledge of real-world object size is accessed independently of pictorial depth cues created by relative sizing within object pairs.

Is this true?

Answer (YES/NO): YES